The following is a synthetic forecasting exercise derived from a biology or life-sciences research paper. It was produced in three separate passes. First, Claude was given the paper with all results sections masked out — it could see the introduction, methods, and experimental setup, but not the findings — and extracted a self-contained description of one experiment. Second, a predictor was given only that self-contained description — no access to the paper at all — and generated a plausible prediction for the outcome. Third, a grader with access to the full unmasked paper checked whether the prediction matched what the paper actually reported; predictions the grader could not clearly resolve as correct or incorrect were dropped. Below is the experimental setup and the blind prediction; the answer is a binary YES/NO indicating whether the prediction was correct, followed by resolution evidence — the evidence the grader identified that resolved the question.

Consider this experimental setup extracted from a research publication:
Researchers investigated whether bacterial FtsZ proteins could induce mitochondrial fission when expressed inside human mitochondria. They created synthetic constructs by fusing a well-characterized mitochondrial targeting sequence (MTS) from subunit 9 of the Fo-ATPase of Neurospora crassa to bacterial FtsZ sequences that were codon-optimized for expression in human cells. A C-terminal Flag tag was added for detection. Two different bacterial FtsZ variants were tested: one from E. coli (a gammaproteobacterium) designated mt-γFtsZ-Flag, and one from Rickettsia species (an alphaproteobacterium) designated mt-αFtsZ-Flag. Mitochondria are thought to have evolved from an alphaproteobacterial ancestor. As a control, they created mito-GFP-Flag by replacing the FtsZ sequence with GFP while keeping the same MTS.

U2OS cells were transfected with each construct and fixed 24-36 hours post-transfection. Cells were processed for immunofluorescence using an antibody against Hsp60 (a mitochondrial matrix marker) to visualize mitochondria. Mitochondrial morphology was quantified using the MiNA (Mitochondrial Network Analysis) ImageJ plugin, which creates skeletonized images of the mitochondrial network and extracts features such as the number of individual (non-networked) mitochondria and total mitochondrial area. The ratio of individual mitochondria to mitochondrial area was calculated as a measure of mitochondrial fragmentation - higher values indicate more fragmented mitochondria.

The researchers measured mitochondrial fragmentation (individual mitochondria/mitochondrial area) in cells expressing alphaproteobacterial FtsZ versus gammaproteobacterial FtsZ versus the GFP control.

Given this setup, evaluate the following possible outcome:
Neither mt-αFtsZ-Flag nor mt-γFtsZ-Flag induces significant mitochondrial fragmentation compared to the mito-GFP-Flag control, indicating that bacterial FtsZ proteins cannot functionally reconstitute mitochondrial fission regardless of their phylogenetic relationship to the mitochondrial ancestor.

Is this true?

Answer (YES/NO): NO